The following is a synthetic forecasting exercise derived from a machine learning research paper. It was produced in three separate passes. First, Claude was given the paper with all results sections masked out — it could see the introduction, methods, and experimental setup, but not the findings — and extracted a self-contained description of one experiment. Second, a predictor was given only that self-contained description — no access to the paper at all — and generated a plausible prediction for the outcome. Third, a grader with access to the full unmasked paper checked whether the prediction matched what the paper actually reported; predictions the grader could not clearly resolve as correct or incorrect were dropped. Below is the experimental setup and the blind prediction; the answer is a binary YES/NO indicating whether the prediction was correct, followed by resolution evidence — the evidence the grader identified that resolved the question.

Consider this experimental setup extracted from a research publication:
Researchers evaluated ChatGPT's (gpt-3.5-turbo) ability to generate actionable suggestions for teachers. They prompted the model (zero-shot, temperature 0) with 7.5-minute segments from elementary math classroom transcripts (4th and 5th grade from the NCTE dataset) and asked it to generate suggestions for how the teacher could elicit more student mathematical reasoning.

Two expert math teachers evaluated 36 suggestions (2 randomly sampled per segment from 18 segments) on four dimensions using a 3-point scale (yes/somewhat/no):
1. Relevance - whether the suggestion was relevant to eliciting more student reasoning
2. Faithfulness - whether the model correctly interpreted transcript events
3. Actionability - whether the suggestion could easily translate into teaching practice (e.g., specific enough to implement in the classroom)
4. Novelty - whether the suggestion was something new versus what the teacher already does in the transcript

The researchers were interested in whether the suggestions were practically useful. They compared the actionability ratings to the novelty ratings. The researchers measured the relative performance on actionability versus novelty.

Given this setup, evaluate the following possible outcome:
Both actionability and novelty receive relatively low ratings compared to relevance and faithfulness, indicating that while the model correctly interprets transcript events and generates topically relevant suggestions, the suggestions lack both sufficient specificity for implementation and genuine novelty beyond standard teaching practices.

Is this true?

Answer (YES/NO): NO